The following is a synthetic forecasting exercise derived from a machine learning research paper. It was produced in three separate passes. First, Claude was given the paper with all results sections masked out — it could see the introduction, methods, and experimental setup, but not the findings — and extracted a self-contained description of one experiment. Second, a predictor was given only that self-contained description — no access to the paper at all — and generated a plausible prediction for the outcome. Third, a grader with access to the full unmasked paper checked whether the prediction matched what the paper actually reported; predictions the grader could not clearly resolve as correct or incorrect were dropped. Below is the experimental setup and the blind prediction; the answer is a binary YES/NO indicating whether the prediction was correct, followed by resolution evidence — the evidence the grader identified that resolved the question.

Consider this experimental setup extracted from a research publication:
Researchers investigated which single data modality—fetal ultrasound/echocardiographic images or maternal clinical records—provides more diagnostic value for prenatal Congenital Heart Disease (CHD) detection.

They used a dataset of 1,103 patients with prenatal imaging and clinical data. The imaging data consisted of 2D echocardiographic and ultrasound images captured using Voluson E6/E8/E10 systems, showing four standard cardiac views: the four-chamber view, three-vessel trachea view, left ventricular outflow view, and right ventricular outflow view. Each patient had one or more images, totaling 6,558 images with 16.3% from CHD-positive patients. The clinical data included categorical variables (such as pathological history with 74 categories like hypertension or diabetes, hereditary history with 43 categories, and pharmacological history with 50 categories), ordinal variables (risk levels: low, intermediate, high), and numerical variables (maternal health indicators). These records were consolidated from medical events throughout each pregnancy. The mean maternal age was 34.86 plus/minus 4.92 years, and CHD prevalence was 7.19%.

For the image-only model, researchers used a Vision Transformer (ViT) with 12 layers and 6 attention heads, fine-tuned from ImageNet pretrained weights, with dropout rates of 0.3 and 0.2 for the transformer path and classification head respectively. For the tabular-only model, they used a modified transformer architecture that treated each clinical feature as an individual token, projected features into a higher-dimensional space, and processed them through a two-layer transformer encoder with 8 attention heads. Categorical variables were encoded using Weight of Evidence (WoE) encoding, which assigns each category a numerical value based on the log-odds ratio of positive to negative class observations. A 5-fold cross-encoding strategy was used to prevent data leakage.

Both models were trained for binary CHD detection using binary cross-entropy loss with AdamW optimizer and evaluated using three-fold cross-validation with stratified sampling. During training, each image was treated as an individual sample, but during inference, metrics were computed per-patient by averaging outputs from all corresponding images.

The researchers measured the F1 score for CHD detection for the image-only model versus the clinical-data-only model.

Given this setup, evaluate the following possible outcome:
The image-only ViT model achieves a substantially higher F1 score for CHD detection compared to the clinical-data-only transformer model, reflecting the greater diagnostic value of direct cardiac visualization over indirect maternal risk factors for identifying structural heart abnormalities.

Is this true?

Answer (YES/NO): YES